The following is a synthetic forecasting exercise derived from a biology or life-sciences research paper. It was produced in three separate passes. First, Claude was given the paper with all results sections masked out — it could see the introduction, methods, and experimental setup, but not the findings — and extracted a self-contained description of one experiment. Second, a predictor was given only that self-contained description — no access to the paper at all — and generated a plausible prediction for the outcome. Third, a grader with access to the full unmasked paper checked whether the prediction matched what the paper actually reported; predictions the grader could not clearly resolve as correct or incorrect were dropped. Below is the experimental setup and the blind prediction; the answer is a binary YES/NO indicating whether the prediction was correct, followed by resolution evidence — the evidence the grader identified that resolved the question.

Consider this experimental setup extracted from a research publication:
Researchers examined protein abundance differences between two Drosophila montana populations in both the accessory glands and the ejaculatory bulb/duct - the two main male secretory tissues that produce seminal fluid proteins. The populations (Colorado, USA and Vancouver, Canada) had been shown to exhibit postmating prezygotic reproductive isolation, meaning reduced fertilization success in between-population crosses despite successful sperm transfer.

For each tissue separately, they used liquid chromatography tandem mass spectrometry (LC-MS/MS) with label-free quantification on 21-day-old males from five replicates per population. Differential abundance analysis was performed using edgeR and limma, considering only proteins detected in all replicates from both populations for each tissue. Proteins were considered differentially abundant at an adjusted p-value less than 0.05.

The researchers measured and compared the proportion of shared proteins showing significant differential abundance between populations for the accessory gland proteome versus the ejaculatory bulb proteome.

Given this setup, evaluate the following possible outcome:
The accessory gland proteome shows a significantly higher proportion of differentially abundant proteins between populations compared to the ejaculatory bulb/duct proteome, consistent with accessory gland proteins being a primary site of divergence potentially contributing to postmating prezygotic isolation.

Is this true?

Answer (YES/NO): NO